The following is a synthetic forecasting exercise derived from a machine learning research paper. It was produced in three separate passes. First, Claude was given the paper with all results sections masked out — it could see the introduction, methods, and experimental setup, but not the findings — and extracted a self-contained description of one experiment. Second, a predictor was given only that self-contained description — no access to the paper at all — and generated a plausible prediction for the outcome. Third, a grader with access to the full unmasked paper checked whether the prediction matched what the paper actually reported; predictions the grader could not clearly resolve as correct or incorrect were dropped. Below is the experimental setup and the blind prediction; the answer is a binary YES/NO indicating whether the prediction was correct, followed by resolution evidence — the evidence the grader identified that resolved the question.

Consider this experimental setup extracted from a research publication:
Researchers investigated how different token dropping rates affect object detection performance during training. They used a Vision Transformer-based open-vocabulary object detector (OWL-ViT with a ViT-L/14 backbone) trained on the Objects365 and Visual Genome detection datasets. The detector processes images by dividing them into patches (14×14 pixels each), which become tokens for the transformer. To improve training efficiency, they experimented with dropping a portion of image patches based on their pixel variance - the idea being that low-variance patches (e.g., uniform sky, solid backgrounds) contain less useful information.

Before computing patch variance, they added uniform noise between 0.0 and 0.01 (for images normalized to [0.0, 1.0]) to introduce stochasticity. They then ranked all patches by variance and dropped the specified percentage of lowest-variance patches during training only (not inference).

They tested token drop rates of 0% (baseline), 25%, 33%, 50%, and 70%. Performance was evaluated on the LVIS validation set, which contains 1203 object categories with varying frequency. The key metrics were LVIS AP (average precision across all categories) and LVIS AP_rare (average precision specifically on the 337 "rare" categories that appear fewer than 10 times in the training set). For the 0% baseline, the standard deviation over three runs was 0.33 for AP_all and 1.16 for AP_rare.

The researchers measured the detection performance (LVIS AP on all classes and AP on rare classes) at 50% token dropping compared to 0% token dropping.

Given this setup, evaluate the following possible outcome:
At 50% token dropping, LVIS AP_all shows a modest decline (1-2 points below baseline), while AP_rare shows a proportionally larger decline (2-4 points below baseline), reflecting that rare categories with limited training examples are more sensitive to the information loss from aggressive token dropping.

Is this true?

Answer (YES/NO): NO